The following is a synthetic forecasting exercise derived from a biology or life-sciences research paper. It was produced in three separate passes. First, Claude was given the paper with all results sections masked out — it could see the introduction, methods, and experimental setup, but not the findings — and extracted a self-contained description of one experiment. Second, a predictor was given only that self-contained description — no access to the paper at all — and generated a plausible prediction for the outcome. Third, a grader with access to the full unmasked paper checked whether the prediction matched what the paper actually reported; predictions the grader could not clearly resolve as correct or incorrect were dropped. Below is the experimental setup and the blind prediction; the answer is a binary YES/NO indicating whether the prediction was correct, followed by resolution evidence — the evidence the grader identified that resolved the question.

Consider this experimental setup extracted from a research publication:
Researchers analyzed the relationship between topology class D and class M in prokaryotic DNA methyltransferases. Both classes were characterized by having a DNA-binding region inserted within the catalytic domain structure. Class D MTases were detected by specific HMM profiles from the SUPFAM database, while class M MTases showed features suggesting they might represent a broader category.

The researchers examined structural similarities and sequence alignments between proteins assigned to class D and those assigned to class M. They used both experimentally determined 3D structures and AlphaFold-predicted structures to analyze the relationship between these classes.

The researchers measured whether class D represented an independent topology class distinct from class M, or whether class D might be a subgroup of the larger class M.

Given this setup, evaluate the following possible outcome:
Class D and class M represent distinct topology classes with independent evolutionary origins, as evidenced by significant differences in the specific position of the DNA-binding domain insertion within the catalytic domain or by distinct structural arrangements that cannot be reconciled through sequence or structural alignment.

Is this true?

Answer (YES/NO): NO